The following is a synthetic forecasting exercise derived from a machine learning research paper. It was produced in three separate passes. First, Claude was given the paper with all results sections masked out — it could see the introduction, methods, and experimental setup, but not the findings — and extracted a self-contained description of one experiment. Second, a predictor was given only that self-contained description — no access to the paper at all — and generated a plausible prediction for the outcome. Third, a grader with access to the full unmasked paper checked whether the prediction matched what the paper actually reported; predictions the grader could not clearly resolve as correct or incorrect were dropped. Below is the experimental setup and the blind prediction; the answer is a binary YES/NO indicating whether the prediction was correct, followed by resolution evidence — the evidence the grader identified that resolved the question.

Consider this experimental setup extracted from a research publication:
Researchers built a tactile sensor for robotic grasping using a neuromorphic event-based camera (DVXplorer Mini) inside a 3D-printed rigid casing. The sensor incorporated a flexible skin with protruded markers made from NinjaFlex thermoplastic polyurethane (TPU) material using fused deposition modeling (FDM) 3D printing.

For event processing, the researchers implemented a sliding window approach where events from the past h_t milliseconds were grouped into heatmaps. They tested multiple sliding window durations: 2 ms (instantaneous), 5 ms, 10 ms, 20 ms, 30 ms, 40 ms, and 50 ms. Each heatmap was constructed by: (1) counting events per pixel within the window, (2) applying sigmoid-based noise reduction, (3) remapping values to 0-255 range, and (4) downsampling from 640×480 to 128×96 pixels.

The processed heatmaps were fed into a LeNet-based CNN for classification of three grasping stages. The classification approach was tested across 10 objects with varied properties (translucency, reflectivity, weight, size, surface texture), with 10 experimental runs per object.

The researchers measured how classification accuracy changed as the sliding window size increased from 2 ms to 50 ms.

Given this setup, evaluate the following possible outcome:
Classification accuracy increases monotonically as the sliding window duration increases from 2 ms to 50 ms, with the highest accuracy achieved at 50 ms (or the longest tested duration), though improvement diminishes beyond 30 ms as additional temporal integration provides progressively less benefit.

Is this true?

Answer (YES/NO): NO